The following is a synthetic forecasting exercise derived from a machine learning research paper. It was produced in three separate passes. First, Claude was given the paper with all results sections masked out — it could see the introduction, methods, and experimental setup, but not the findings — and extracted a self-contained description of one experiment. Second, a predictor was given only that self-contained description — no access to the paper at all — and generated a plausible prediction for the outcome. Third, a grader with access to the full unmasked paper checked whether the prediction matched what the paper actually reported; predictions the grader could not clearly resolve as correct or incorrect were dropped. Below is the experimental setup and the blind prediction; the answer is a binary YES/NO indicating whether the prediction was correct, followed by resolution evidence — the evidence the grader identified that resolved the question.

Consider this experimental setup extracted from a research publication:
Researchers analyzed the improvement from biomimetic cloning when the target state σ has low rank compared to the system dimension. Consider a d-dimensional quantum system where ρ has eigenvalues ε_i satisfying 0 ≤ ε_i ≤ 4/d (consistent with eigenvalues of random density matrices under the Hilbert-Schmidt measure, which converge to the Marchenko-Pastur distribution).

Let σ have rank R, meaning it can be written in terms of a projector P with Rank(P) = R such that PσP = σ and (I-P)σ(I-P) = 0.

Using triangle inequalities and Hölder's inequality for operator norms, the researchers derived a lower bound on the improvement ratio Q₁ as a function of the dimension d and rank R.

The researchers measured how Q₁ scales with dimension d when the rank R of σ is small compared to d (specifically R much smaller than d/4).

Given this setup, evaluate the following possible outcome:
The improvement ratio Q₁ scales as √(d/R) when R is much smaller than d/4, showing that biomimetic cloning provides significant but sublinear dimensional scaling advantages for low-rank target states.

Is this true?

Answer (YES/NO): NO